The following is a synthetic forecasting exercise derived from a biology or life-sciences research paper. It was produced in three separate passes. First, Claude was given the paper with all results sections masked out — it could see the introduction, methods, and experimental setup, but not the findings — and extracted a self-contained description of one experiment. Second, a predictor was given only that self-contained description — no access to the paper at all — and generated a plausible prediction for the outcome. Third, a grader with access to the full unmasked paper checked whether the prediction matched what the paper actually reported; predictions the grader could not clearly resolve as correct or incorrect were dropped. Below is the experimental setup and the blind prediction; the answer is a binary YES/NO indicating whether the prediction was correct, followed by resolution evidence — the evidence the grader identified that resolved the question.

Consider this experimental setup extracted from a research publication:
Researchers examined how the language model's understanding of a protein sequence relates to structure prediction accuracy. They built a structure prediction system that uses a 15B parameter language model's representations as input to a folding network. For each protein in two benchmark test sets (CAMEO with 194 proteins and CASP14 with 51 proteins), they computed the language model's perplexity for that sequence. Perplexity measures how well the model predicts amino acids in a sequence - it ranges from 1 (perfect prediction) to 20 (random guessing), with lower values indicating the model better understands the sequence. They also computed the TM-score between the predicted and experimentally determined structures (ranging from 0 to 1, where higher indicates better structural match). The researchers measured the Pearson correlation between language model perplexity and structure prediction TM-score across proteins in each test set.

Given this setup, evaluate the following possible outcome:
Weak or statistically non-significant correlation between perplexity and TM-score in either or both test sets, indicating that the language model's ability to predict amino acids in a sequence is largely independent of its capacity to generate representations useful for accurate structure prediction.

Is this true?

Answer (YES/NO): NO